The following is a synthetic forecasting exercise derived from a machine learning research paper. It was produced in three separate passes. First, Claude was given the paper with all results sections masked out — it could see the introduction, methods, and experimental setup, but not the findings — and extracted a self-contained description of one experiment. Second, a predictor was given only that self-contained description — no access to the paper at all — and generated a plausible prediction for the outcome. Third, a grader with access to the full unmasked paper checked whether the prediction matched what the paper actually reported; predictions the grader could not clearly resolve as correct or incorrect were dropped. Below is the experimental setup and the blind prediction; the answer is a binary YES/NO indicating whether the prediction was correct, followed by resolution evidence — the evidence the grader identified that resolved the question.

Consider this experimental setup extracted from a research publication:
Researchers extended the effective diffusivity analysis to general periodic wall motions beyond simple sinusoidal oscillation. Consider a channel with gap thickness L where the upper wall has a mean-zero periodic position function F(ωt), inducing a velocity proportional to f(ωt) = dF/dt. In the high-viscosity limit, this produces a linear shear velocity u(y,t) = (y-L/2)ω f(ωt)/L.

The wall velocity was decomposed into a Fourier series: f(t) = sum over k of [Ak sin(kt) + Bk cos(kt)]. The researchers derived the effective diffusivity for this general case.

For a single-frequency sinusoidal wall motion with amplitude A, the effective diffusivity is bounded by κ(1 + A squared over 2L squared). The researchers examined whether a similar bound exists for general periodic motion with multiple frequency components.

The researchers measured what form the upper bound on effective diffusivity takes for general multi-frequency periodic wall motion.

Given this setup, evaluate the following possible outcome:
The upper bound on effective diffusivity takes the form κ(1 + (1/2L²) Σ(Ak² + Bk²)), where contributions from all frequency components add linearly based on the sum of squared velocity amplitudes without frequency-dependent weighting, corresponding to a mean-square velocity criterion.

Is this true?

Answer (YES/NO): NO